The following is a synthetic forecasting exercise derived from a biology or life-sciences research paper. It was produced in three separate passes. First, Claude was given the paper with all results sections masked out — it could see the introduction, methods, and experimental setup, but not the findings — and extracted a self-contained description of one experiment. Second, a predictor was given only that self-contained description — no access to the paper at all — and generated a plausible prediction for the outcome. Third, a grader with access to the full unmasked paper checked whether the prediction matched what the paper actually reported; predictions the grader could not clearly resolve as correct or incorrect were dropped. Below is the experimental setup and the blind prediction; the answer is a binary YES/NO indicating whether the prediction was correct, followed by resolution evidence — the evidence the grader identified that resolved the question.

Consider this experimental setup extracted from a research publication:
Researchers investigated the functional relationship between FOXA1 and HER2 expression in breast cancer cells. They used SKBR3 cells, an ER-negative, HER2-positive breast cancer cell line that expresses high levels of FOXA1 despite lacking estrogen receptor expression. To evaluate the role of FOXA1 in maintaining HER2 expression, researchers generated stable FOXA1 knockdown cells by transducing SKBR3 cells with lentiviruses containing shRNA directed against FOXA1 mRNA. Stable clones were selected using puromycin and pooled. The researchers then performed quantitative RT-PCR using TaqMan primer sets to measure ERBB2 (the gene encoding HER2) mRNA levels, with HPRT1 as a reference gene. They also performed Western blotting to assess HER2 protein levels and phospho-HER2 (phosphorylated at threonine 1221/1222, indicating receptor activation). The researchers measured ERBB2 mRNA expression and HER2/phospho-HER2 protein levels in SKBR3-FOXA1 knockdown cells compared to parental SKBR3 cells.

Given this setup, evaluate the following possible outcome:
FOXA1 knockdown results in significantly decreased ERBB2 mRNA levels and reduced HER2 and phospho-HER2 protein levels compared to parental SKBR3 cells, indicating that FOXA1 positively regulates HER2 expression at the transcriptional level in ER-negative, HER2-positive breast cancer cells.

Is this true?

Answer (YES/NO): YES